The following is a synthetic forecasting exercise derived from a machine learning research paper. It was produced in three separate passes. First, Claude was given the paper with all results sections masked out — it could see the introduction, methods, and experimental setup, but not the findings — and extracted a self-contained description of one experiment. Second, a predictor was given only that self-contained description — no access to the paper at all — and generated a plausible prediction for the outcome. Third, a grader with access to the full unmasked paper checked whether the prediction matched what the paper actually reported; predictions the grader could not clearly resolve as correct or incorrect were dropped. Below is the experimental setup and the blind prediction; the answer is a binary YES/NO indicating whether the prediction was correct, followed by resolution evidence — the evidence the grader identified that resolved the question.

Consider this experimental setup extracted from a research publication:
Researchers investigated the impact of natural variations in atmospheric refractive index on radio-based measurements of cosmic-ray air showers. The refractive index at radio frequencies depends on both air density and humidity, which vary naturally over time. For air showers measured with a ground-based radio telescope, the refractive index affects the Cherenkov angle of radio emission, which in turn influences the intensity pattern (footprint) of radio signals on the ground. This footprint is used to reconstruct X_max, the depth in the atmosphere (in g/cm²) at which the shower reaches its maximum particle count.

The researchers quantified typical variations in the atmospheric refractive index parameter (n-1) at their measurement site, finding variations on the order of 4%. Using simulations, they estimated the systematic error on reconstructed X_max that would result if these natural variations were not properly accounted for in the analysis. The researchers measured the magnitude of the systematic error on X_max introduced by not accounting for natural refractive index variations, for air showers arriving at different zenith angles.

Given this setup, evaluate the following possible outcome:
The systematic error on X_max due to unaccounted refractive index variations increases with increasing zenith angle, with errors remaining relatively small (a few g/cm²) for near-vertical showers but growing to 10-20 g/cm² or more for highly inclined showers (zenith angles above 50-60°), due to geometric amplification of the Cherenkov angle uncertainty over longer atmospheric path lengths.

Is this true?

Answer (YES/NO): NO